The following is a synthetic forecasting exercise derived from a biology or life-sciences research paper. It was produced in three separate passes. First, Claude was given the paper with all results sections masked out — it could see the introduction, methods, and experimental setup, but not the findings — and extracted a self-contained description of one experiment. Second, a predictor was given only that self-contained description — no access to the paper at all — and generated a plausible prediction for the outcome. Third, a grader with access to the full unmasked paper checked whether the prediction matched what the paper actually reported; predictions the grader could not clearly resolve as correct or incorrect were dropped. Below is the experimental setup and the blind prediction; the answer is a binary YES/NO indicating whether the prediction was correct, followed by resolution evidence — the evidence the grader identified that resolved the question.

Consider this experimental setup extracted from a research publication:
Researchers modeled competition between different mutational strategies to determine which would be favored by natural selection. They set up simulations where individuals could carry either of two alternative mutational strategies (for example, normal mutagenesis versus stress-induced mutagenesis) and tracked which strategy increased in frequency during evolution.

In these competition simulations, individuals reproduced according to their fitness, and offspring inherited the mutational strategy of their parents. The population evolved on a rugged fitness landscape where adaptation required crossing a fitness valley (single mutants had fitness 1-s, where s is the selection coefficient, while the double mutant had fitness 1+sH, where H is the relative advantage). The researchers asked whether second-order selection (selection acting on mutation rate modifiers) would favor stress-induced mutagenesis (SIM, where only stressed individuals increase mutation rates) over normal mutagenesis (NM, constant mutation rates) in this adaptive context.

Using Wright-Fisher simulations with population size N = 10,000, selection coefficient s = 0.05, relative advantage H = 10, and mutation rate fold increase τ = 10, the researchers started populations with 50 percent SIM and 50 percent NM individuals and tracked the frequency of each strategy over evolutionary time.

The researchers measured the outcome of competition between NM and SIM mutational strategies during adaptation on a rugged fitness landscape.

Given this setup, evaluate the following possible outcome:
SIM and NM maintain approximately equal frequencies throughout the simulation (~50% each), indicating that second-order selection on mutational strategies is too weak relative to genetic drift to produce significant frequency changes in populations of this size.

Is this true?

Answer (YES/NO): NO